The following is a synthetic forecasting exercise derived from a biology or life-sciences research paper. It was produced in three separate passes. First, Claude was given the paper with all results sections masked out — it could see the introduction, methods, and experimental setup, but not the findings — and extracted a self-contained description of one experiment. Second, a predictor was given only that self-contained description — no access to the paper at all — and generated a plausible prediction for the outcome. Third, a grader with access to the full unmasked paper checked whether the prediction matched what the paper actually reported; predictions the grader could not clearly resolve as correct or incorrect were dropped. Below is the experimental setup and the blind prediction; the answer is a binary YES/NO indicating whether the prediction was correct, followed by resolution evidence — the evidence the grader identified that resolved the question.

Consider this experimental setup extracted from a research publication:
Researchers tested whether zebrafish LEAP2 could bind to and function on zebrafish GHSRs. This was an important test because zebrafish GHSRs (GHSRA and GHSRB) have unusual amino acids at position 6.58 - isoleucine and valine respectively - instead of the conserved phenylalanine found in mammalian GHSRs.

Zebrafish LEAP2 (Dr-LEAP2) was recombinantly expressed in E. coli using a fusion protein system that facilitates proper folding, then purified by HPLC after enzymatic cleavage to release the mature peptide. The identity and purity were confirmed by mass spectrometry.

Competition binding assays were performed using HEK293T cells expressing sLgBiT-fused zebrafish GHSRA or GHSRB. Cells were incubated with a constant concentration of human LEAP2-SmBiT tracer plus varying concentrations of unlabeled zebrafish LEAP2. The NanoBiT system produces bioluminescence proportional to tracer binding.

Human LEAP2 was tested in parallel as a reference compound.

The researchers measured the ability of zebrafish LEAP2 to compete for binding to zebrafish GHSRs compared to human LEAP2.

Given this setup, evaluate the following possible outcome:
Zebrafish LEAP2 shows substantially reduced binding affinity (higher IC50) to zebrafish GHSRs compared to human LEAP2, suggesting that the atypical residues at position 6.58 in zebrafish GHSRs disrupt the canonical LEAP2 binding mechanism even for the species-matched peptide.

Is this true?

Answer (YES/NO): NO